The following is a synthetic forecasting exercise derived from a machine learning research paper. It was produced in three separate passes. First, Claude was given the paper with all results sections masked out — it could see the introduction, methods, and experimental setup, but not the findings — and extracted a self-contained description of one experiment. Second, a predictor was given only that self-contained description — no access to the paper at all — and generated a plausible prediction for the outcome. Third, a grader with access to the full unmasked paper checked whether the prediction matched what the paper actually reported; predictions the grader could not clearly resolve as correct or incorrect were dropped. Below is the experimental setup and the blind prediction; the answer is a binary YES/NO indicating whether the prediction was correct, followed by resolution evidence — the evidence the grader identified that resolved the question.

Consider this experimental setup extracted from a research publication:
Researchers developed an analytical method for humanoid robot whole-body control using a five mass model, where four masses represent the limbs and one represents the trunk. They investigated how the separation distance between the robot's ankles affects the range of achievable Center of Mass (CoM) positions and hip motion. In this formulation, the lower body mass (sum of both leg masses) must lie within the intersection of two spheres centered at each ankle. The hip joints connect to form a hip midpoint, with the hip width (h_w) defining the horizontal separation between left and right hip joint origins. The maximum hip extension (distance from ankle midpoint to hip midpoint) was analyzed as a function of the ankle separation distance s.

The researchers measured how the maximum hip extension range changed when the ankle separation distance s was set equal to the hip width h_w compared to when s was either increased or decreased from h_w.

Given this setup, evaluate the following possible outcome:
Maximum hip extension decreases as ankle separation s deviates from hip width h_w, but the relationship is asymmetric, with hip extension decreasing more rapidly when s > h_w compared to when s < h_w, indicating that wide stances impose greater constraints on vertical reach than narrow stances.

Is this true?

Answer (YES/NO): NO